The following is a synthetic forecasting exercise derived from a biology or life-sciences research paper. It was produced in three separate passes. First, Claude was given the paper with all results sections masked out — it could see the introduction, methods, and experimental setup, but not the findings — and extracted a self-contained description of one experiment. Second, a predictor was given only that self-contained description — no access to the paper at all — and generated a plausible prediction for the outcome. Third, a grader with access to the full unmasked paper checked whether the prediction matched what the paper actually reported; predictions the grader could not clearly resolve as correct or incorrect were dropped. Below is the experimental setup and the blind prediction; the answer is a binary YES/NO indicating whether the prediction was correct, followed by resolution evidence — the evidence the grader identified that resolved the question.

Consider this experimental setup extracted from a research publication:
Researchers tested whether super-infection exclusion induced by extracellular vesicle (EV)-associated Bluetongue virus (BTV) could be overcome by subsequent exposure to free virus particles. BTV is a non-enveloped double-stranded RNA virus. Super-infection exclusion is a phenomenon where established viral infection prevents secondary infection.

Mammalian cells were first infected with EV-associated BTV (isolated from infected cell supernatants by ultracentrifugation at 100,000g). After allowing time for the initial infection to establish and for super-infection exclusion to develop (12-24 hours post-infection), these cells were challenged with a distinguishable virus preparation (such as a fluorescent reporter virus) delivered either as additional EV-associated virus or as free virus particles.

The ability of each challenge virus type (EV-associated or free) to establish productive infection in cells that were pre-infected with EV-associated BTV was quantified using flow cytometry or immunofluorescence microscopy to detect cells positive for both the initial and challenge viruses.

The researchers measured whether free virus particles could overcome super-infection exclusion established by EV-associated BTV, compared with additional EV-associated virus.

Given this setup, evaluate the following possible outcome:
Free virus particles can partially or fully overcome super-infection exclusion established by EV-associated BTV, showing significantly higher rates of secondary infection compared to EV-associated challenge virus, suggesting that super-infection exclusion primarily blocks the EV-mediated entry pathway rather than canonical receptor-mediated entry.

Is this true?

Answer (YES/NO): YES